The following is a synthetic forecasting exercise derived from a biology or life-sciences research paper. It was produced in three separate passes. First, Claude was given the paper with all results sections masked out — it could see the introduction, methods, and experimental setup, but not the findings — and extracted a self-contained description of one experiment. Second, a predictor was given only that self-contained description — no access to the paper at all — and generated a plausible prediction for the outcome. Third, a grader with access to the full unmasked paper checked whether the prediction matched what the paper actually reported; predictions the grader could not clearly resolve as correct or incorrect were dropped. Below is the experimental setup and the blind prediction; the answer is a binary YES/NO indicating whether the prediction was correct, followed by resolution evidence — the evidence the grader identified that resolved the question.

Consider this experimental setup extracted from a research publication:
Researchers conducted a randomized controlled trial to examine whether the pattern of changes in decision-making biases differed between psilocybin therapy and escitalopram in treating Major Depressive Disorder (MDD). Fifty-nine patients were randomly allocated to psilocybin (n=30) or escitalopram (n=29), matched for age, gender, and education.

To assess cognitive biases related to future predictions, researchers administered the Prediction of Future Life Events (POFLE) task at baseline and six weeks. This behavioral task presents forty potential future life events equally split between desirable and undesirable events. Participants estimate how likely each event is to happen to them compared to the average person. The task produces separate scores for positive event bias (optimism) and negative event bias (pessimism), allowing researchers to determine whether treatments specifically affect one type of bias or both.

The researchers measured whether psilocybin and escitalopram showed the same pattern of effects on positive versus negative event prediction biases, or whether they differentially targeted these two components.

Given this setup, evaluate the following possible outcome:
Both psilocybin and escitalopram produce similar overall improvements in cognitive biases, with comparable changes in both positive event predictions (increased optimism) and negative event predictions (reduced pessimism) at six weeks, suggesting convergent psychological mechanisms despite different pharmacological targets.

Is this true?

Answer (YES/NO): NO